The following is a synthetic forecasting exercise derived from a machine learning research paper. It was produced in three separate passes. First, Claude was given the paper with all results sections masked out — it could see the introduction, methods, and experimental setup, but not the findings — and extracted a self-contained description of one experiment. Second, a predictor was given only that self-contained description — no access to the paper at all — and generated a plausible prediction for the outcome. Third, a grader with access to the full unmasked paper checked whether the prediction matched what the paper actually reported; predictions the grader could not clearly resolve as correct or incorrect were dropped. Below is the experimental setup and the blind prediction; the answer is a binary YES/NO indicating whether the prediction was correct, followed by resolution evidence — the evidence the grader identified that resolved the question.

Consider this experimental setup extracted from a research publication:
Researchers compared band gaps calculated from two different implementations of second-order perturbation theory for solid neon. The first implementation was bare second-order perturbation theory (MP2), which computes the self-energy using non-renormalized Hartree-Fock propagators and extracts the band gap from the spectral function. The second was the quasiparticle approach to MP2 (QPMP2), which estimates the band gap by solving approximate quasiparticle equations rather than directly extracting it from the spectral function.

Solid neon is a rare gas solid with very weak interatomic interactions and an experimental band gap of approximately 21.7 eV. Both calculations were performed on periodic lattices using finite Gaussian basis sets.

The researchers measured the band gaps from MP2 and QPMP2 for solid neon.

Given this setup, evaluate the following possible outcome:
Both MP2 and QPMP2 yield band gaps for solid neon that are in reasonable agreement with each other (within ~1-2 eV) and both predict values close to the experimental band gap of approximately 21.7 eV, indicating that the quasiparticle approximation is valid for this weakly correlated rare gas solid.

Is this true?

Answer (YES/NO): YES